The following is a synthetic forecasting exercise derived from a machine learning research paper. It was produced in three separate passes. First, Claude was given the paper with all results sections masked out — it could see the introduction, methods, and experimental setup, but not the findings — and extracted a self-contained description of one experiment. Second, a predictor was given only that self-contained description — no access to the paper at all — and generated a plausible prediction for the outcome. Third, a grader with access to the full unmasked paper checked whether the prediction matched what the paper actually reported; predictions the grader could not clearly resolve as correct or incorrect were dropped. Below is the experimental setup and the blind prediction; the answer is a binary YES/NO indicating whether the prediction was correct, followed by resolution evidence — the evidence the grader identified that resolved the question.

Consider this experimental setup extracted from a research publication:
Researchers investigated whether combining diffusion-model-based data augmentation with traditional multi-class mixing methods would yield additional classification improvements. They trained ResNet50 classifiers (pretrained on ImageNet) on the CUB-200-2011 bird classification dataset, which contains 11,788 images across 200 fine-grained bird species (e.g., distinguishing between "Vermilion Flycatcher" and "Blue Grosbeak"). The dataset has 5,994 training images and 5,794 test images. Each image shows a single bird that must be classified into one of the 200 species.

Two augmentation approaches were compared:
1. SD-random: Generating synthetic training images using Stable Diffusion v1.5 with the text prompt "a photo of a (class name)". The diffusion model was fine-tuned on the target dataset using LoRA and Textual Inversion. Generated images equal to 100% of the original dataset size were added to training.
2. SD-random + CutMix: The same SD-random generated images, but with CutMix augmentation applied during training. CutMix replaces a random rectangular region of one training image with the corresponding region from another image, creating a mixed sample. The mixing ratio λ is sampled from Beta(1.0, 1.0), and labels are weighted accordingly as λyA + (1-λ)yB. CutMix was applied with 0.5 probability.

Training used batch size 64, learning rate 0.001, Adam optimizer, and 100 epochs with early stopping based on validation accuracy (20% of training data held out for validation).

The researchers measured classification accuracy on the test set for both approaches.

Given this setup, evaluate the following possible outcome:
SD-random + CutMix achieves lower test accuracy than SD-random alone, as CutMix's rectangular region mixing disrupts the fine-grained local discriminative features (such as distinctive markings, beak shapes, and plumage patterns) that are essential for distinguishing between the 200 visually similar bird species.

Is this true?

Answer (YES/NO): YES